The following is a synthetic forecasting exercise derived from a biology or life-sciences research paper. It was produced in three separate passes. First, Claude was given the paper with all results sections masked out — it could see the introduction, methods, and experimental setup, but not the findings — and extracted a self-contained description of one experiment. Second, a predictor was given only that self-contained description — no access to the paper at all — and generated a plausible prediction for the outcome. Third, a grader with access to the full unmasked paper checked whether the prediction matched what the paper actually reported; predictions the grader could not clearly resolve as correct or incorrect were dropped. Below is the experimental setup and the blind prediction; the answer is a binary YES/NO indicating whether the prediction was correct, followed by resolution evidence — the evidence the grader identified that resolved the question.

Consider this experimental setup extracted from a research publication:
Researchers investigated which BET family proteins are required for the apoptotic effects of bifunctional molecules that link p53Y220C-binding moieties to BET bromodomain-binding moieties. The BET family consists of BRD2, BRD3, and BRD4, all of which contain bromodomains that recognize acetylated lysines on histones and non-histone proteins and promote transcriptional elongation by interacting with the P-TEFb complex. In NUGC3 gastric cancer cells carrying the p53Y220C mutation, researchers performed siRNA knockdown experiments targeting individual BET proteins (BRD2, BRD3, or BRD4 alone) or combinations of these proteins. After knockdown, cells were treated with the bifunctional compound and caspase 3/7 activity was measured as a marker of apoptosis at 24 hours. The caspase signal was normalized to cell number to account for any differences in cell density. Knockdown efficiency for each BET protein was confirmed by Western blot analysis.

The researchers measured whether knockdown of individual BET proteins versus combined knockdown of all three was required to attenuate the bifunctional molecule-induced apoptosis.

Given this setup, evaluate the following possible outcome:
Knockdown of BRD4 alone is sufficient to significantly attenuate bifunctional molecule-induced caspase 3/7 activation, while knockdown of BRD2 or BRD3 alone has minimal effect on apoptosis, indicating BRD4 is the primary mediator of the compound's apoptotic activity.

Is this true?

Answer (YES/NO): NO